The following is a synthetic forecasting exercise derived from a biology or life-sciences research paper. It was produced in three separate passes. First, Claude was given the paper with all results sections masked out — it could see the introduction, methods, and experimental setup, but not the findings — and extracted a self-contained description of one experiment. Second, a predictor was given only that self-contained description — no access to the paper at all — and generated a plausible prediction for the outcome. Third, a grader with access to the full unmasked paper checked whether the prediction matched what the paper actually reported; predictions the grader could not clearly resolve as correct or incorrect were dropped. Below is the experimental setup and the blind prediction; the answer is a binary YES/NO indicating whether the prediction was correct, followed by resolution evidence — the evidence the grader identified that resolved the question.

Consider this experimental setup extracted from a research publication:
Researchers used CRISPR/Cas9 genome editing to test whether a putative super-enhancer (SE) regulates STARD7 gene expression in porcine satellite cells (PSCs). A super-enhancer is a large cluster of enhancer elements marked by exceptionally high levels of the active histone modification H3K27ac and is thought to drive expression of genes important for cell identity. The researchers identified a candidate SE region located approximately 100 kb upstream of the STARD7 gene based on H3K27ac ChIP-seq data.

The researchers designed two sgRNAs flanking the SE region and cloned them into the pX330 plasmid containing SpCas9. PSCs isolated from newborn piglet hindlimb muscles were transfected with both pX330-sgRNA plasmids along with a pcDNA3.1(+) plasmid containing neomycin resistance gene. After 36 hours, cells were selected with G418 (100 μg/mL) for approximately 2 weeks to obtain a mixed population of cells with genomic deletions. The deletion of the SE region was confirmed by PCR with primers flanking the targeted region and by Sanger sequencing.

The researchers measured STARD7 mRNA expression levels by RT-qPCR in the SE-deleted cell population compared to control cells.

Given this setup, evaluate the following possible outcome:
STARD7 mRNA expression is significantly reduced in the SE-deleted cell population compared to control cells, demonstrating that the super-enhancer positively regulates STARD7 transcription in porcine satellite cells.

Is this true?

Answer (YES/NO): YES